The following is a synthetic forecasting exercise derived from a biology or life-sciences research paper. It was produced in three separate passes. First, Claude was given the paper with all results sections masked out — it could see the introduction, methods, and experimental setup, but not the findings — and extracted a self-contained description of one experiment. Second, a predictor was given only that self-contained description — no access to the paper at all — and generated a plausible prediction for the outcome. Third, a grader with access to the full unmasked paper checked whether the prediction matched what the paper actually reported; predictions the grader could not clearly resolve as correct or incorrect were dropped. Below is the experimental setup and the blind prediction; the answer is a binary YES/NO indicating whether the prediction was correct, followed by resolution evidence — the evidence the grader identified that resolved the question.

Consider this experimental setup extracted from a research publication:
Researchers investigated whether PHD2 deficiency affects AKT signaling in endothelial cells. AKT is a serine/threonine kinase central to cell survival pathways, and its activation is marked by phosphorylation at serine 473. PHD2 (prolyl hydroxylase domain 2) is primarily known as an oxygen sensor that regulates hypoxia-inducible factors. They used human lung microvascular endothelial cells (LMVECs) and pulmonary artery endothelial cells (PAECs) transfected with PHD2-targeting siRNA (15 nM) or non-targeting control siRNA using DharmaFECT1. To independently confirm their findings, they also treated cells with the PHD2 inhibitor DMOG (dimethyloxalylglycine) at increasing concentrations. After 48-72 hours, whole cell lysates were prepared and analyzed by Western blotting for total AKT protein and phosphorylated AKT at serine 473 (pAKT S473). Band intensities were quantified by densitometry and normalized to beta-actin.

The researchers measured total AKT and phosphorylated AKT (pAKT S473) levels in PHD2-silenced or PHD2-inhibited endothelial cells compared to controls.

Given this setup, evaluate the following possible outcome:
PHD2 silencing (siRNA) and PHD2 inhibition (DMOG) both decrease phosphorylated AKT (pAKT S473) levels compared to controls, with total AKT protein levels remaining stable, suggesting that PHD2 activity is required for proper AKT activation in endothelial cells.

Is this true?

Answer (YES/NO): NO